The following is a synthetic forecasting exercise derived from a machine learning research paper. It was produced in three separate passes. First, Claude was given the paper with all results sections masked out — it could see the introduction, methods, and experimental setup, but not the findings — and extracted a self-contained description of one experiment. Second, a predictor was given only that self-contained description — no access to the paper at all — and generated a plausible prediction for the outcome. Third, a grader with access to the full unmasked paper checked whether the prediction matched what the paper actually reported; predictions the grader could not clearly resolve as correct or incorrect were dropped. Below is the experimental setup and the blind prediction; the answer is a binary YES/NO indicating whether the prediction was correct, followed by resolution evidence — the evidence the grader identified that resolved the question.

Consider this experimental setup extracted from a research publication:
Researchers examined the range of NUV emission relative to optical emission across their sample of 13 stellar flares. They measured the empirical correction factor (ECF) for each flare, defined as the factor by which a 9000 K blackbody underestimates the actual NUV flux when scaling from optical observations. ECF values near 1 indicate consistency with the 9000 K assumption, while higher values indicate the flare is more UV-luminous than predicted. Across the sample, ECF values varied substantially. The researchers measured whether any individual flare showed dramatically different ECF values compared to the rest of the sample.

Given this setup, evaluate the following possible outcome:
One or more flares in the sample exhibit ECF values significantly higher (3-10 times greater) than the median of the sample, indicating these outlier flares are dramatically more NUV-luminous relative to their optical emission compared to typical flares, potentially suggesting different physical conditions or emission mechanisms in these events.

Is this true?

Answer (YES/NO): YES